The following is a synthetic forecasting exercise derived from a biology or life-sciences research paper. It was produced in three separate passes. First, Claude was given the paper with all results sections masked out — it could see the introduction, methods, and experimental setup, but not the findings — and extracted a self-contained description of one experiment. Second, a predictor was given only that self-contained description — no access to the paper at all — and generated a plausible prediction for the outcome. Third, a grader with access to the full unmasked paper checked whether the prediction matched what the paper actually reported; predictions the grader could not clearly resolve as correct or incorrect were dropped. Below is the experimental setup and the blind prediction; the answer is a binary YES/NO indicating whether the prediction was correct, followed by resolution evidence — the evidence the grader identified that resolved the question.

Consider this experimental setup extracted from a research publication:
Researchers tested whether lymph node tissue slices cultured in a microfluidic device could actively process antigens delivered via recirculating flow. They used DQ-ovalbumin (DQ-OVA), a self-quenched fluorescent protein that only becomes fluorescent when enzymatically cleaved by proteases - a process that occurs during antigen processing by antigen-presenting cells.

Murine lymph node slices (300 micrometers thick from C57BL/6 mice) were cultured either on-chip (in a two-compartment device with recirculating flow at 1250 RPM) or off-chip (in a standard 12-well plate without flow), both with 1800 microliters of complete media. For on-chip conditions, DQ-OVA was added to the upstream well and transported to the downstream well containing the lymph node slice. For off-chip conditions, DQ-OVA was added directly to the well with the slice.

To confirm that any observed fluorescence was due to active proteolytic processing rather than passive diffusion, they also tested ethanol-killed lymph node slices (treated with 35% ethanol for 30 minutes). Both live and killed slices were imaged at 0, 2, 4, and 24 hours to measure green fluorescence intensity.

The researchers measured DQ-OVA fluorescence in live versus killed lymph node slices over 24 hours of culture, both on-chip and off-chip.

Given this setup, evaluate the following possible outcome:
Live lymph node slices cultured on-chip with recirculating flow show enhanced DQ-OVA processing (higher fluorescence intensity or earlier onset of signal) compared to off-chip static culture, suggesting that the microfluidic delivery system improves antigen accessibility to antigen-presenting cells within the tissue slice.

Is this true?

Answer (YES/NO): YES